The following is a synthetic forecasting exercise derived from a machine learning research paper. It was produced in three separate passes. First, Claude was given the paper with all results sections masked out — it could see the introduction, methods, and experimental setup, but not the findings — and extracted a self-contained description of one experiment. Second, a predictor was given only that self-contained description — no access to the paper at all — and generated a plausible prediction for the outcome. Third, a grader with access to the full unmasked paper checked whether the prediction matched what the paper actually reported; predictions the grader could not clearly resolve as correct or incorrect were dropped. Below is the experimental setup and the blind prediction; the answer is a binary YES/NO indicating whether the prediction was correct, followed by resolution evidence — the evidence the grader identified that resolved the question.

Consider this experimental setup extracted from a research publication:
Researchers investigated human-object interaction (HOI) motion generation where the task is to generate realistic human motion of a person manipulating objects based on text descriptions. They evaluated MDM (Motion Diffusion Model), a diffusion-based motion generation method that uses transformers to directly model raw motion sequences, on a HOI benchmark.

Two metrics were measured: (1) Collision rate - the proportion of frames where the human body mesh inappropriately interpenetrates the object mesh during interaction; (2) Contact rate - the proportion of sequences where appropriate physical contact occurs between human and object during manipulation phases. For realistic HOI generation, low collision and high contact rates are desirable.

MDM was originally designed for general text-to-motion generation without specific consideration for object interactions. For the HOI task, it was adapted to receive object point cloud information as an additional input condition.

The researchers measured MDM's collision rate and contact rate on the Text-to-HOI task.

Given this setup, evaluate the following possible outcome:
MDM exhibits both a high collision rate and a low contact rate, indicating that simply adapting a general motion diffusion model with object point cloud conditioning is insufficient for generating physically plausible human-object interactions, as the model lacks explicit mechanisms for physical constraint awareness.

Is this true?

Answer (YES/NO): YES